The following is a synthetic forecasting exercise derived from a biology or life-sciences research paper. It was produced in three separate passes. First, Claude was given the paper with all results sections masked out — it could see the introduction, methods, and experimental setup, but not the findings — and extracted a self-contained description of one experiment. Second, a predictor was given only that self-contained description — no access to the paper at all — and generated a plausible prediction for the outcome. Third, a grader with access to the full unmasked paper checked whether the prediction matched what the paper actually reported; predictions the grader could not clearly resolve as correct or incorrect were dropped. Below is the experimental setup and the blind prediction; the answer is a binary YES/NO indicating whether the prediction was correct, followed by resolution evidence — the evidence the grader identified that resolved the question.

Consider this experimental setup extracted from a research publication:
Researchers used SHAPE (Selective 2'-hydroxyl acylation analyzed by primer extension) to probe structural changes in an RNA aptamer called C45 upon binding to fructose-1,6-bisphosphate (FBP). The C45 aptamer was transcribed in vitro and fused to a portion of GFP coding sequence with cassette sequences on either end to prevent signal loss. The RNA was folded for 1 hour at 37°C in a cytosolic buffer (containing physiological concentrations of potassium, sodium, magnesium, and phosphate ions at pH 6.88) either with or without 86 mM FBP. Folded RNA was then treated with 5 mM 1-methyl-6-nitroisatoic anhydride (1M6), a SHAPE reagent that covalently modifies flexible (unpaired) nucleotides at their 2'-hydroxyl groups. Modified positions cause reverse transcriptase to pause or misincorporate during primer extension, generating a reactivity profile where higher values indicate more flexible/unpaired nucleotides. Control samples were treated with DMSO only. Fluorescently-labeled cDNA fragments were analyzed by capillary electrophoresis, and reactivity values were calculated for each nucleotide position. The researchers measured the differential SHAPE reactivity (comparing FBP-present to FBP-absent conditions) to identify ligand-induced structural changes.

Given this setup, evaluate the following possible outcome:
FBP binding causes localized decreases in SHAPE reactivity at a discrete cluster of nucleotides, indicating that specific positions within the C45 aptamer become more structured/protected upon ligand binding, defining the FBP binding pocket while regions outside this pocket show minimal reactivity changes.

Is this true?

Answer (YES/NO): NO